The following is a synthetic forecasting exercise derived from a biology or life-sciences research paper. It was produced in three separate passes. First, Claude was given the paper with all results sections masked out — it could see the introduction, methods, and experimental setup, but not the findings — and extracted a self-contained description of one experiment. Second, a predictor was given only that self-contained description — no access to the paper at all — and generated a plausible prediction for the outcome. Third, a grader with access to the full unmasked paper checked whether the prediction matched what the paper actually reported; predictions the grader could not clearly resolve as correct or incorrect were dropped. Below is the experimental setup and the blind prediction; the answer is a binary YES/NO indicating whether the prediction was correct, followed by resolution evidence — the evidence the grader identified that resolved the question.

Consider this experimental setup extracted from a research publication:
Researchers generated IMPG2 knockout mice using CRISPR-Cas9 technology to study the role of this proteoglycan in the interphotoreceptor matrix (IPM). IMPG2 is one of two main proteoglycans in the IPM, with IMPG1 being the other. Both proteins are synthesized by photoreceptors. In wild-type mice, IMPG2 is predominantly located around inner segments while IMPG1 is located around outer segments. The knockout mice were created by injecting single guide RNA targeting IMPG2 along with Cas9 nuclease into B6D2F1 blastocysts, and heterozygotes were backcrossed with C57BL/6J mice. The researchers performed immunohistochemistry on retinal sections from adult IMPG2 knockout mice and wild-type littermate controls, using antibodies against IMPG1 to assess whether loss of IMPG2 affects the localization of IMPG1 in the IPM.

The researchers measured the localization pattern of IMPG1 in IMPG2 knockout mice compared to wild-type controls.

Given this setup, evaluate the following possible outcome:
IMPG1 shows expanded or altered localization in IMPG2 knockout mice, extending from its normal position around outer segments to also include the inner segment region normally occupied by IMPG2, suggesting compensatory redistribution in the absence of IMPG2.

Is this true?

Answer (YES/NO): NO